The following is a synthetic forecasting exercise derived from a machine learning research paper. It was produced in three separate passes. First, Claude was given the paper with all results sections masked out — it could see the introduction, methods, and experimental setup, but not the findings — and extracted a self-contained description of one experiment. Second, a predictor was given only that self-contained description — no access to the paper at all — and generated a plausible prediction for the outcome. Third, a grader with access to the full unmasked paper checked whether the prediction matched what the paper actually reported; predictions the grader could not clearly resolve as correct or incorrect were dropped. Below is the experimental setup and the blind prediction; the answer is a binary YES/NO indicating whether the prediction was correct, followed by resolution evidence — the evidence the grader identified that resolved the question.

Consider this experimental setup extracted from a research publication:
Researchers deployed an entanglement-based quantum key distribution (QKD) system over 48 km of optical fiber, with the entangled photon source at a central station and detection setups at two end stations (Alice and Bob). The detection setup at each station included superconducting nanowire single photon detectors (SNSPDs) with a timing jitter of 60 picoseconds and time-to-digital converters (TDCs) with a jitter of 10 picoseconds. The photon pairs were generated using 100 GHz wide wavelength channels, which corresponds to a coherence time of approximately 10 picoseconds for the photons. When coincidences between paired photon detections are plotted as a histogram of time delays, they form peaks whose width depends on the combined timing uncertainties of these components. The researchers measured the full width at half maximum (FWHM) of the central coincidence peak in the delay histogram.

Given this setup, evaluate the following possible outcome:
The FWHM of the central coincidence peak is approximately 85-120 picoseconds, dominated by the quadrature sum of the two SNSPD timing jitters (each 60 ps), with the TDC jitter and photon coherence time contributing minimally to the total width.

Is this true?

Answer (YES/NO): NO